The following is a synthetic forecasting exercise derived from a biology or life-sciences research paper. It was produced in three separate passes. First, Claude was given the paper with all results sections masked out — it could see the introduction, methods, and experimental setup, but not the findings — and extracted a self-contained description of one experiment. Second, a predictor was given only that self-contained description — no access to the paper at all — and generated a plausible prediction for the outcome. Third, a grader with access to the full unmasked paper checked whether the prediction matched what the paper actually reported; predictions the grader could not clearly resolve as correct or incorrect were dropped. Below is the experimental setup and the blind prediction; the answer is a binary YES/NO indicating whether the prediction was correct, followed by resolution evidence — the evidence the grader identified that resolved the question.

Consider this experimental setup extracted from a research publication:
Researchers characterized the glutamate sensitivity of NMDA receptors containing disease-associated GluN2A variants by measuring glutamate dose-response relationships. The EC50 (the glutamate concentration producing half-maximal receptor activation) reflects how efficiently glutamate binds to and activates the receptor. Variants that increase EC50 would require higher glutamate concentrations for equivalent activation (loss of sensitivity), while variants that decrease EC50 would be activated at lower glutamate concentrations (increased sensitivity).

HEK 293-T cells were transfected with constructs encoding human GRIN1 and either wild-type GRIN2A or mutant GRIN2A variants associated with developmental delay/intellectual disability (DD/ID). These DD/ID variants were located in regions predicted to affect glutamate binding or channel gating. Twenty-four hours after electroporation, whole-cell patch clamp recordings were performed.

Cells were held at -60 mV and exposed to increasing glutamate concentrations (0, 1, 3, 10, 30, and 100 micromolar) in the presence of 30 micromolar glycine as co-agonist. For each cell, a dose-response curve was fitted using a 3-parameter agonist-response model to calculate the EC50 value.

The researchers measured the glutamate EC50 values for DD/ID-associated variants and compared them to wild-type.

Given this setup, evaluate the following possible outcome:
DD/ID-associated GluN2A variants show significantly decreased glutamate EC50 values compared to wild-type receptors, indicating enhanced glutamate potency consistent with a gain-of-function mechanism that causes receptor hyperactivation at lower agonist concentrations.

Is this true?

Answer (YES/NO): NO